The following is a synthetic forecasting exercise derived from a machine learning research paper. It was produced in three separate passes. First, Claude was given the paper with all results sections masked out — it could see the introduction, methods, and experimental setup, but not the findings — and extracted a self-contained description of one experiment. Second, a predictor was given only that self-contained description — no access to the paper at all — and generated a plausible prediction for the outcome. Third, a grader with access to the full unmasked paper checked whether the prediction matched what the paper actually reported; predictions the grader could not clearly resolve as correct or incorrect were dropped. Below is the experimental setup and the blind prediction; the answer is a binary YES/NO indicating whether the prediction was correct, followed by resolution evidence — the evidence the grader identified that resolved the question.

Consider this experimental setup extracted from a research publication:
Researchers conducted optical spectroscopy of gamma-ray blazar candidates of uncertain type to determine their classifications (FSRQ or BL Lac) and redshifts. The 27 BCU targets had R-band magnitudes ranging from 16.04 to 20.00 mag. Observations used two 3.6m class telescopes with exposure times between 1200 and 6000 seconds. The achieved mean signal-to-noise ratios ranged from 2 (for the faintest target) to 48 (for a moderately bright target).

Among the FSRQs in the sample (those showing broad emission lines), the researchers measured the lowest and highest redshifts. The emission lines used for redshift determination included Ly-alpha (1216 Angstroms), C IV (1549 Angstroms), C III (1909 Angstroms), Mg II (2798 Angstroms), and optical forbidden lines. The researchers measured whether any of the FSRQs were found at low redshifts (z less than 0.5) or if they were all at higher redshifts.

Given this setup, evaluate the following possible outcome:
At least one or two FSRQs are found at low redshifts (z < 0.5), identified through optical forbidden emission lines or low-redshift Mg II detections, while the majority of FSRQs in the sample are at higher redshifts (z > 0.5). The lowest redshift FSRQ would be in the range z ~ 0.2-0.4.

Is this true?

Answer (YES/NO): NO